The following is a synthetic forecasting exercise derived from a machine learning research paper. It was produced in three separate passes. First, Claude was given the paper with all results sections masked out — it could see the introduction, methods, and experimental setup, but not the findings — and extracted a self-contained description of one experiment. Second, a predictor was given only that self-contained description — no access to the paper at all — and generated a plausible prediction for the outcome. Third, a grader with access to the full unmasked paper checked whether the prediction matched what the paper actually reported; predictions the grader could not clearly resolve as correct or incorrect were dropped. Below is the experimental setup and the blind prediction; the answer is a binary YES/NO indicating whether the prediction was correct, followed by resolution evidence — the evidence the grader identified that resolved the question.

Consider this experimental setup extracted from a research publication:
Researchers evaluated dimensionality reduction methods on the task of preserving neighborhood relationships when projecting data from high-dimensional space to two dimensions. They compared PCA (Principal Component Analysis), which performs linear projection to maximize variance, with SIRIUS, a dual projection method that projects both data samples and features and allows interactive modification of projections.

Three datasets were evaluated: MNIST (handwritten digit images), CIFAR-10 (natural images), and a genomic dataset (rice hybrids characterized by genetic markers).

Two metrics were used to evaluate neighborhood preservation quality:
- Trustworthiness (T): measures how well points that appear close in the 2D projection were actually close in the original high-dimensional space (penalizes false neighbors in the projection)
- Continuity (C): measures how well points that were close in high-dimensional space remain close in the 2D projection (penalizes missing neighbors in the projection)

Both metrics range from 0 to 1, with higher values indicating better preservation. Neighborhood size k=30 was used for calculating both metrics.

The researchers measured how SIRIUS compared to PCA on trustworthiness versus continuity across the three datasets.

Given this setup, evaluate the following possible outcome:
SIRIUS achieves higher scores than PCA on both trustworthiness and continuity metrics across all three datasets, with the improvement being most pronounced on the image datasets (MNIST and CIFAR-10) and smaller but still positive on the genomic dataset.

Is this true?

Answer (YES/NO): NO